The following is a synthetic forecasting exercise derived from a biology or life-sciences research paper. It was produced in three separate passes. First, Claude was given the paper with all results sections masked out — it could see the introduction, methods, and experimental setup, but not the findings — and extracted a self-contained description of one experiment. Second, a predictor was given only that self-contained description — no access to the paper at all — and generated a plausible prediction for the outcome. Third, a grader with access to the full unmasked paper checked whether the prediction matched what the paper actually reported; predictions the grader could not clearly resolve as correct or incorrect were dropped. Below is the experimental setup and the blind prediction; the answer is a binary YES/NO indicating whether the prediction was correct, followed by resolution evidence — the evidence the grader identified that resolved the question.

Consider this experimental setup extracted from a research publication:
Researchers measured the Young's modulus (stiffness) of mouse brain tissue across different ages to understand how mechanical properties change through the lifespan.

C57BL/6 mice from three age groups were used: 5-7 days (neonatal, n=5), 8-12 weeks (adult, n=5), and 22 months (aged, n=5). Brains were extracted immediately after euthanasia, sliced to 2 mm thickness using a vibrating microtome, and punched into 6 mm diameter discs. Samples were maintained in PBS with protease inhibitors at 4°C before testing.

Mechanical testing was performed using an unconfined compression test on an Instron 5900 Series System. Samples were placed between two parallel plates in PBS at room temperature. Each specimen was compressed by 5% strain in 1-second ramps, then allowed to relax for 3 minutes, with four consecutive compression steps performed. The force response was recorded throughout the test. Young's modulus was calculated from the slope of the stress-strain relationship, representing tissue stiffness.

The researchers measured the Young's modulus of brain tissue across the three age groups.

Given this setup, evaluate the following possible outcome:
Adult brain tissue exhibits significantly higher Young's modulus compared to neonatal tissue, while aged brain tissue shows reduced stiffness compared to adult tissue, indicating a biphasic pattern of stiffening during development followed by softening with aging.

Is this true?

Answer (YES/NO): YES